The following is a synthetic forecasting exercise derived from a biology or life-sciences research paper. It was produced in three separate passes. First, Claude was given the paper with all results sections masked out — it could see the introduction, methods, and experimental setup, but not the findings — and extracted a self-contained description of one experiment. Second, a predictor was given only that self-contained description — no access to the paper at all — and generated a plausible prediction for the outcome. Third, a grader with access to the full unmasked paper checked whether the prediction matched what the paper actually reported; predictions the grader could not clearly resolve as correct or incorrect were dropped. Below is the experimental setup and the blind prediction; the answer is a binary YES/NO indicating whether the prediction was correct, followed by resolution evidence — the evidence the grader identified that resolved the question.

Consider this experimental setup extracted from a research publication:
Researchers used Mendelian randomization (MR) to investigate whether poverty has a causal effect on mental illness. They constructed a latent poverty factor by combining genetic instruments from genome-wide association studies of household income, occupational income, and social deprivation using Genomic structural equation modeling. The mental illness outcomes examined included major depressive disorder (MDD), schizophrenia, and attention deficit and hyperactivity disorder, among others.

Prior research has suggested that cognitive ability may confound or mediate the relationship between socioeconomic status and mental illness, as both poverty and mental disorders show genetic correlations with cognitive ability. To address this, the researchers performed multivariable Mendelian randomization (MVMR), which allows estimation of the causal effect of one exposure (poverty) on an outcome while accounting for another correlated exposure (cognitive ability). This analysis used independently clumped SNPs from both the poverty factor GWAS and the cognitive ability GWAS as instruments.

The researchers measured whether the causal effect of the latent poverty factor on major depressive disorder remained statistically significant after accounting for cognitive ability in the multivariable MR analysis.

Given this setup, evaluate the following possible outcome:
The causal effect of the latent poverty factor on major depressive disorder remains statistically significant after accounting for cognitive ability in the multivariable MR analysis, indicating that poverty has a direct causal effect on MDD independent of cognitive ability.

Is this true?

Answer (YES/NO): YES